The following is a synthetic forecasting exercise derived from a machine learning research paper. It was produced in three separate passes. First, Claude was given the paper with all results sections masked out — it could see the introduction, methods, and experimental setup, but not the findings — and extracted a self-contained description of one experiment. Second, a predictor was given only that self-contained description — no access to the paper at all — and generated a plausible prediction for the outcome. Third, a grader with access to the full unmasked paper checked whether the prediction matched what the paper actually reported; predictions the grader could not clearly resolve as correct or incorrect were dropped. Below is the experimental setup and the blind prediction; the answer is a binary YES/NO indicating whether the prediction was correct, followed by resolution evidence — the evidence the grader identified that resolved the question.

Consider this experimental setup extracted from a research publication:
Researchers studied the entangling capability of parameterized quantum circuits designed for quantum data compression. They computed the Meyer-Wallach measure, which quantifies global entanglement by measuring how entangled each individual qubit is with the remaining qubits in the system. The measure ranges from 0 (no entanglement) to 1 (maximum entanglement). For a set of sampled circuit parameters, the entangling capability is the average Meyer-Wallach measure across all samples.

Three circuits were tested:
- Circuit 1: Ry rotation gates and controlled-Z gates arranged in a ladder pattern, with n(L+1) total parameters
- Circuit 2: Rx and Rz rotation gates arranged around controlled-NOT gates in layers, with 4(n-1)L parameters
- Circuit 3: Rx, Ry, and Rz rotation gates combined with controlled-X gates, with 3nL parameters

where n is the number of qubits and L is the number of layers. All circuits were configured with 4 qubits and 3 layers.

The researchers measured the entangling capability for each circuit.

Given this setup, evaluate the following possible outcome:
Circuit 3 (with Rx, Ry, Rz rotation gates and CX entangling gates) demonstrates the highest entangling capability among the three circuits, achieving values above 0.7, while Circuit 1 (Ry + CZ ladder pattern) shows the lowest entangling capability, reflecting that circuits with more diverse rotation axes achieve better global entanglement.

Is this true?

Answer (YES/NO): NO